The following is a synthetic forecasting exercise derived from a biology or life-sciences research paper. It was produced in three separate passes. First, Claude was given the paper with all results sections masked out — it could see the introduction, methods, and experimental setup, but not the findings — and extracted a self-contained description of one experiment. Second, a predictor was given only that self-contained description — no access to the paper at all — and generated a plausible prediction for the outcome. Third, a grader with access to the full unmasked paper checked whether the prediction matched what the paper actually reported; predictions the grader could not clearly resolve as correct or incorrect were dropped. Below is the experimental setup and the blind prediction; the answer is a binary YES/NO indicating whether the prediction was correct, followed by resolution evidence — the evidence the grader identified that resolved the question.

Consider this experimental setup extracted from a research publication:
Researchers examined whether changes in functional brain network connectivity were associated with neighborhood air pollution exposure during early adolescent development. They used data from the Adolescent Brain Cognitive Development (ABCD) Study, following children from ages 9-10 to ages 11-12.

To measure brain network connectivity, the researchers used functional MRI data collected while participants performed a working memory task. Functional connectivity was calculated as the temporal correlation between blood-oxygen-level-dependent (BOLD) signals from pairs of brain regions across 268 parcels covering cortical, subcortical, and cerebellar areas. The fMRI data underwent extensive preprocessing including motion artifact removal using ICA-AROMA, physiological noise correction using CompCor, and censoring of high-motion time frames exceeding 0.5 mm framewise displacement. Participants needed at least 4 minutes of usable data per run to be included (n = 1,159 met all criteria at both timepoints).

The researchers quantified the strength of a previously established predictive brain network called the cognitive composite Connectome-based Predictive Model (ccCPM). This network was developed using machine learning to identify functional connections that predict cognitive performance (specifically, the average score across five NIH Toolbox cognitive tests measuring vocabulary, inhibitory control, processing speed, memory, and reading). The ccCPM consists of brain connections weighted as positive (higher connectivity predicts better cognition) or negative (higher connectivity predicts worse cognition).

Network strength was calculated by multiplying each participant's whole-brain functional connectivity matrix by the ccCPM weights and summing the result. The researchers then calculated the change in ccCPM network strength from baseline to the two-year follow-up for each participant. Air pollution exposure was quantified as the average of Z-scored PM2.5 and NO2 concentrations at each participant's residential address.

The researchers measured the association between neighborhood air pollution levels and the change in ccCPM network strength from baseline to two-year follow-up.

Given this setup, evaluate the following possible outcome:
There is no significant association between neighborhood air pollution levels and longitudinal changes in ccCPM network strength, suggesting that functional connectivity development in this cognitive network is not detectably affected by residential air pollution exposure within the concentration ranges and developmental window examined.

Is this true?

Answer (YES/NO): NO